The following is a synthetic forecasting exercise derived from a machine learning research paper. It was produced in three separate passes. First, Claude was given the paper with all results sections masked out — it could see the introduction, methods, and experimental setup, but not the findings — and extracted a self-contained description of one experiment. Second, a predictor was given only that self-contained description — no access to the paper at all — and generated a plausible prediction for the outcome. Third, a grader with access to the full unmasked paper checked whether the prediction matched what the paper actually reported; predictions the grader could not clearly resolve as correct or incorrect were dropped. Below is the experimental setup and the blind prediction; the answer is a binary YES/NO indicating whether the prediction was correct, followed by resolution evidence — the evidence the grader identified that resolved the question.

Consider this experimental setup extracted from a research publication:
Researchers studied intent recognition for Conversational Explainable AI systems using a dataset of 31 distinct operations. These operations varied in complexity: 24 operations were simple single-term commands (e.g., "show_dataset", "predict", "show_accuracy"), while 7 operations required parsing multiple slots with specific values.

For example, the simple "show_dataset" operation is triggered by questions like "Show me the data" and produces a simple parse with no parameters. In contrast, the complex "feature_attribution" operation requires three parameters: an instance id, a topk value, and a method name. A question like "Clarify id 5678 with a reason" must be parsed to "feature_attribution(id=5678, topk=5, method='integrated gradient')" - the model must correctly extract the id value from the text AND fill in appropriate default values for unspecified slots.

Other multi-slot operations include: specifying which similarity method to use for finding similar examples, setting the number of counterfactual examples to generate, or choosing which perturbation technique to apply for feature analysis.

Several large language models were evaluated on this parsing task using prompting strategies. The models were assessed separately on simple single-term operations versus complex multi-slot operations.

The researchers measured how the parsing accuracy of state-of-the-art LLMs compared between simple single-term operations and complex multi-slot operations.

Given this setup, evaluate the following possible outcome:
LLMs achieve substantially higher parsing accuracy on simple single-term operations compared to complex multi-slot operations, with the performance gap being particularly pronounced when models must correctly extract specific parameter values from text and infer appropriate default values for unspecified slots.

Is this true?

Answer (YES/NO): YES